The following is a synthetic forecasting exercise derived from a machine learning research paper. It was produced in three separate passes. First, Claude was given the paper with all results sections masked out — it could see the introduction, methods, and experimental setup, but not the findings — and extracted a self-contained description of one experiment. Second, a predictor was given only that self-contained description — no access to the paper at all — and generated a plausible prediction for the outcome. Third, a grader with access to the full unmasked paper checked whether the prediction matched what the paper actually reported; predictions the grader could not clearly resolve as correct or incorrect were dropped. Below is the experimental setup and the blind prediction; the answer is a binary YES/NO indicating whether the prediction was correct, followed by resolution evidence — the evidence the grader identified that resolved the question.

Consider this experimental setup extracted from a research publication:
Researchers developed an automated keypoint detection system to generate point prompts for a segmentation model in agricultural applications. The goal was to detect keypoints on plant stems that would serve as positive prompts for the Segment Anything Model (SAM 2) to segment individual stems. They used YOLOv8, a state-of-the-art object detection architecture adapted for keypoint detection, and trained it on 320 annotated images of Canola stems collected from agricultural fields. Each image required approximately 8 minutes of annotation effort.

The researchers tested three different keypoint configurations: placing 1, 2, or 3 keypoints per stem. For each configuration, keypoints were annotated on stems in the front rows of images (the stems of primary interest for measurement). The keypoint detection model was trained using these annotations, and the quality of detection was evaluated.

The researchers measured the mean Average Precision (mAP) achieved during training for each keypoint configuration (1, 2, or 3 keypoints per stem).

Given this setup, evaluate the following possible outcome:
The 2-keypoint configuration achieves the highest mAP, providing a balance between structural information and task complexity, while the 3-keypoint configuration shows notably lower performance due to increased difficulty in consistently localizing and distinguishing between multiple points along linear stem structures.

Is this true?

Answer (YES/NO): YES